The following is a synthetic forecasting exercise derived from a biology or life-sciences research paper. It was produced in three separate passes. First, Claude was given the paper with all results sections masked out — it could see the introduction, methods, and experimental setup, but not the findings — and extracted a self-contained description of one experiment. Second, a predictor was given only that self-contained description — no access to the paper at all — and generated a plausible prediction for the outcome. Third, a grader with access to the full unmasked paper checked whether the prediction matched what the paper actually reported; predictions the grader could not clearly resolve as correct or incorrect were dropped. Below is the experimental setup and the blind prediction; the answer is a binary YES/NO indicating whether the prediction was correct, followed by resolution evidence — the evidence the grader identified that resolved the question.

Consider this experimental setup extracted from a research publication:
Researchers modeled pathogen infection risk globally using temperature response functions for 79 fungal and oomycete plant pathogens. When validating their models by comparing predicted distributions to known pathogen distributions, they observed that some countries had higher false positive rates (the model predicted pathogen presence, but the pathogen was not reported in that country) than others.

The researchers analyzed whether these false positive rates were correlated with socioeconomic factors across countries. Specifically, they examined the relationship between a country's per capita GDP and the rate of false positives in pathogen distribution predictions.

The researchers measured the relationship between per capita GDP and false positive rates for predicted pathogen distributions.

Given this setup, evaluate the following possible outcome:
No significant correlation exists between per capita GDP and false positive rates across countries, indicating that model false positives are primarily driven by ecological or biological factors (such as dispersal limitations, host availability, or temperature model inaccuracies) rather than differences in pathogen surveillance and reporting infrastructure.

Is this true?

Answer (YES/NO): NO